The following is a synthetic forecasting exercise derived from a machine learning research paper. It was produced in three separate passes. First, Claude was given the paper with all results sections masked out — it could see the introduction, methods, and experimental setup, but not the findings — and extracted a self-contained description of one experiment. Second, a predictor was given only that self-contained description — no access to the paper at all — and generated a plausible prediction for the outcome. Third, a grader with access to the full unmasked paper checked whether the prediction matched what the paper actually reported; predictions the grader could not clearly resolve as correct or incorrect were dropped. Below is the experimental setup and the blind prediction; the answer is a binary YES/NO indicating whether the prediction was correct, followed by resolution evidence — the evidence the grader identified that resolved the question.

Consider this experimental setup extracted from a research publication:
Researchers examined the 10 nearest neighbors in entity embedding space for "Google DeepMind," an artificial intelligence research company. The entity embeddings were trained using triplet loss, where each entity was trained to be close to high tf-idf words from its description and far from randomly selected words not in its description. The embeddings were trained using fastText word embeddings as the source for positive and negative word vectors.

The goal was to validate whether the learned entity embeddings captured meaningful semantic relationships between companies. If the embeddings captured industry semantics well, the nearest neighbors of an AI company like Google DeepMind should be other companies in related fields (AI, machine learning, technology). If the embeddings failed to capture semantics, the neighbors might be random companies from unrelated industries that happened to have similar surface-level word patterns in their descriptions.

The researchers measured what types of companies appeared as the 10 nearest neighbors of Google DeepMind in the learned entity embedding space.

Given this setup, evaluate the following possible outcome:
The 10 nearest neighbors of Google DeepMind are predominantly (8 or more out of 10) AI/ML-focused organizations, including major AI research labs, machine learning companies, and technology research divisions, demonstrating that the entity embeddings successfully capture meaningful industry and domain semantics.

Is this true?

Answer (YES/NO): YES